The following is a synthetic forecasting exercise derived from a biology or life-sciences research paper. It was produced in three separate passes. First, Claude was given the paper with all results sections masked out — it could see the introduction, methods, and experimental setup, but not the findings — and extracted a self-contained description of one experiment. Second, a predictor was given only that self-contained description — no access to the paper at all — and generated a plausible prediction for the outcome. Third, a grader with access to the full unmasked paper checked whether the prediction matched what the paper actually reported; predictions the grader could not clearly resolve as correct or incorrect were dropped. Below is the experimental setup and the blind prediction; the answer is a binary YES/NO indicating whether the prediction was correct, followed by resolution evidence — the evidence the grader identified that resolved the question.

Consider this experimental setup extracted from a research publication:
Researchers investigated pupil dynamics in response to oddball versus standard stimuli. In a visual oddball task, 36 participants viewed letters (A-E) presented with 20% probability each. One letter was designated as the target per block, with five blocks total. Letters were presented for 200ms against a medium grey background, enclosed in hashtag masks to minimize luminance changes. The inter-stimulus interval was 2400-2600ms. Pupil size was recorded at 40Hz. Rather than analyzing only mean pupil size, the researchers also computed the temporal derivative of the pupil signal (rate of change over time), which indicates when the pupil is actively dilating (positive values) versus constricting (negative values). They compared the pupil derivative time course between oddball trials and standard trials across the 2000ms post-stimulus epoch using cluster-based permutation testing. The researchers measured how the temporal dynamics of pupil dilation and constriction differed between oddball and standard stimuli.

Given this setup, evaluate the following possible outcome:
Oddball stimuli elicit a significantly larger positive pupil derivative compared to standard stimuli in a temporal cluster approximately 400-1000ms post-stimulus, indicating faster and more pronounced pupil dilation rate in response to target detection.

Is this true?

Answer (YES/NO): NO